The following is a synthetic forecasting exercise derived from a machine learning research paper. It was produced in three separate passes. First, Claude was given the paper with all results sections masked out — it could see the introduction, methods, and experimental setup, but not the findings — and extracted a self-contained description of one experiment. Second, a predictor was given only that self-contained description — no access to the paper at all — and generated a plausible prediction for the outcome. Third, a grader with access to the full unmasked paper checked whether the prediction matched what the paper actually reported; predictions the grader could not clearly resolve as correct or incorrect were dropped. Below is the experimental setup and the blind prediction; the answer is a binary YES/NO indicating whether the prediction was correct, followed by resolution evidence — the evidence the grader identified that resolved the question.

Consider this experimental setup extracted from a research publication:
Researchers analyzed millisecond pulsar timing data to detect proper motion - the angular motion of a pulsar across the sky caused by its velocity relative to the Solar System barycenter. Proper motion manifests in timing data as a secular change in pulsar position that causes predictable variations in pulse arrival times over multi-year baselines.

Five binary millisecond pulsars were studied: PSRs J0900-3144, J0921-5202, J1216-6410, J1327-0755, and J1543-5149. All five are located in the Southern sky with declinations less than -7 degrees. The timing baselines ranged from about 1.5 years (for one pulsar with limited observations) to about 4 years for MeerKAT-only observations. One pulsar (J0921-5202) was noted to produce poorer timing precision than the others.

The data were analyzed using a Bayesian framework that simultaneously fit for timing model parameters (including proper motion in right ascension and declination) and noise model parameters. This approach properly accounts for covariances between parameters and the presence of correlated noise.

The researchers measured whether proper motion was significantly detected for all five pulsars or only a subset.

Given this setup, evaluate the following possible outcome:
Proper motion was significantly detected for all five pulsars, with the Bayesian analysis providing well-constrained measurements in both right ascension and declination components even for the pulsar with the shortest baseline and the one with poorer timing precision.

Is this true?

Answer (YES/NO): NO